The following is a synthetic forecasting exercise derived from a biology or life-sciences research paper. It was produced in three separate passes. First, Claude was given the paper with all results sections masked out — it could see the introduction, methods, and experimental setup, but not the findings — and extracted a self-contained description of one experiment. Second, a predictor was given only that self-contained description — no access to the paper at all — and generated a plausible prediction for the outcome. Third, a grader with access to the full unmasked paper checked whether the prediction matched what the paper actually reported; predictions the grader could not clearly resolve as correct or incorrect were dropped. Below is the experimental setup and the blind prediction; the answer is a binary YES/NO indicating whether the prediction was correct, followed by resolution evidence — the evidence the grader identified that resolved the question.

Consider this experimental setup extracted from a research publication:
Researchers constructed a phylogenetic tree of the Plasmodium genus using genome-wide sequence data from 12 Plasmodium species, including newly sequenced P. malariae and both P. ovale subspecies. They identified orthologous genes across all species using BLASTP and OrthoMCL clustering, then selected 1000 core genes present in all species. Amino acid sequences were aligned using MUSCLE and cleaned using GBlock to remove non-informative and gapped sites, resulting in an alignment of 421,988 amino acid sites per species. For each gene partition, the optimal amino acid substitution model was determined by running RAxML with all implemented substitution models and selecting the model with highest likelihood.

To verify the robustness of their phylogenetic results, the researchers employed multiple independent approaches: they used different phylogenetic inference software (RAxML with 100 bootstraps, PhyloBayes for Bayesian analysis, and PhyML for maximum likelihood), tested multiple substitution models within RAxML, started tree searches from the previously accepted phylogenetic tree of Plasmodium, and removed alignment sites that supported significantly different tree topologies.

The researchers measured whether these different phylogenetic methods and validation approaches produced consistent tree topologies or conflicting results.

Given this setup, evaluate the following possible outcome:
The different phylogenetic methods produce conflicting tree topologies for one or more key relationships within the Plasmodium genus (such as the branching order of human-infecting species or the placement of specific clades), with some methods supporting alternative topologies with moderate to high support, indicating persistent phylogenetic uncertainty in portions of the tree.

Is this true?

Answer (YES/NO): NO